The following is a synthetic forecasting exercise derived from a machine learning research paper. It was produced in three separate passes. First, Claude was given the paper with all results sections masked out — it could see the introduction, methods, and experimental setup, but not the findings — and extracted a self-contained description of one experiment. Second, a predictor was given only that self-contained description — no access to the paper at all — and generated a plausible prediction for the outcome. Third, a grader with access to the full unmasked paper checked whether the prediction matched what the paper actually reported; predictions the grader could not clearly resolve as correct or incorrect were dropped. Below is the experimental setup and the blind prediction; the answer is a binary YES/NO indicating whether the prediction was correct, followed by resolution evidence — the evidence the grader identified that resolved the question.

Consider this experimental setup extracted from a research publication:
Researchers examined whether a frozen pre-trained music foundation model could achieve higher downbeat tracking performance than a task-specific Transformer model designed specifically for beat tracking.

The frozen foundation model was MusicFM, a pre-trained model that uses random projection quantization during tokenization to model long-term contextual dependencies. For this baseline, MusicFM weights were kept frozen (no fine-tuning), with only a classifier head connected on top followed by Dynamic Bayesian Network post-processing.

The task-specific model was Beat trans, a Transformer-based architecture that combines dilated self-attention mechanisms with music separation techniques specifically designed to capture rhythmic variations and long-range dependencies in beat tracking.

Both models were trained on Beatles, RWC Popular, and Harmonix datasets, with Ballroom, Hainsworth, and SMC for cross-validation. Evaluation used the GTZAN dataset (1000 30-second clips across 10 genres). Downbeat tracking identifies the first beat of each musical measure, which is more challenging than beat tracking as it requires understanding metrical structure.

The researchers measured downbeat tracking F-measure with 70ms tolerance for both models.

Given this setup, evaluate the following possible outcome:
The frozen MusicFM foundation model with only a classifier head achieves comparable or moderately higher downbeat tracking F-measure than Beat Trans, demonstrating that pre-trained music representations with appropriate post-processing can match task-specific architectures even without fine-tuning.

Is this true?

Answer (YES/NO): YES